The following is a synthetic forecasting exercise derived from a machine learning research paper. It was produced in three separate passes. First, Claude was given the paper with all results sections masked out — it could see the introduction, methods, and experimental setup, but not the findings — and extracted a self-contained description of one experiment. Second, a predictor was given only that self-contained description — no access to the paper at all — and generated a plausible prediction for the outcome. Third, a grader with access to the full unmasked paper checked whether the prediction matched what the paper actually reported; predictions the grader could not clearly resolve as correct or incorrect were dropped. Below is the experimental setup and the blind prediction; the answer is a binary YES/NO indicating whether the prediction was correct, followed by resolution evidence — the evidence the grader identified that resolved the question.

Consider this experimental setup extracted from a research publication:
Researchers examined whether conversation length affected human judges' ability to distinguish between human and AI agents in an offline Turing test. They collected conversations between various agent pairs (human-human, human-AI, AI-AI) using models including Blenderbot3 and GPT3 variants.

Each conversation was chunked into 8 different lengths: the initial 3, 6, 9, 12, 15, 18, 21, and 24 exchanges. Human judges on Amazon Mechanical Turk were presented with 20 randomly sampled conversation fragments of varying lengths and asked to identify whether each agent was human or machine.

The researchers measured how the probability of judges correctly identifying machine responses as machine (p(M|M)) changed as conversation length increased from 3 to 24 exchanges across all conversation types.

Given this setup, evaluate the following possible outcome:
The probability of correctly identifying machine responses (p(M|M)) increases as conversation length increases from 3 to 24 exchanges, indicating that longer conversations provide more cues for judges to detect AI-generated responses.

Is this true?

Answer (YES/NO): YES